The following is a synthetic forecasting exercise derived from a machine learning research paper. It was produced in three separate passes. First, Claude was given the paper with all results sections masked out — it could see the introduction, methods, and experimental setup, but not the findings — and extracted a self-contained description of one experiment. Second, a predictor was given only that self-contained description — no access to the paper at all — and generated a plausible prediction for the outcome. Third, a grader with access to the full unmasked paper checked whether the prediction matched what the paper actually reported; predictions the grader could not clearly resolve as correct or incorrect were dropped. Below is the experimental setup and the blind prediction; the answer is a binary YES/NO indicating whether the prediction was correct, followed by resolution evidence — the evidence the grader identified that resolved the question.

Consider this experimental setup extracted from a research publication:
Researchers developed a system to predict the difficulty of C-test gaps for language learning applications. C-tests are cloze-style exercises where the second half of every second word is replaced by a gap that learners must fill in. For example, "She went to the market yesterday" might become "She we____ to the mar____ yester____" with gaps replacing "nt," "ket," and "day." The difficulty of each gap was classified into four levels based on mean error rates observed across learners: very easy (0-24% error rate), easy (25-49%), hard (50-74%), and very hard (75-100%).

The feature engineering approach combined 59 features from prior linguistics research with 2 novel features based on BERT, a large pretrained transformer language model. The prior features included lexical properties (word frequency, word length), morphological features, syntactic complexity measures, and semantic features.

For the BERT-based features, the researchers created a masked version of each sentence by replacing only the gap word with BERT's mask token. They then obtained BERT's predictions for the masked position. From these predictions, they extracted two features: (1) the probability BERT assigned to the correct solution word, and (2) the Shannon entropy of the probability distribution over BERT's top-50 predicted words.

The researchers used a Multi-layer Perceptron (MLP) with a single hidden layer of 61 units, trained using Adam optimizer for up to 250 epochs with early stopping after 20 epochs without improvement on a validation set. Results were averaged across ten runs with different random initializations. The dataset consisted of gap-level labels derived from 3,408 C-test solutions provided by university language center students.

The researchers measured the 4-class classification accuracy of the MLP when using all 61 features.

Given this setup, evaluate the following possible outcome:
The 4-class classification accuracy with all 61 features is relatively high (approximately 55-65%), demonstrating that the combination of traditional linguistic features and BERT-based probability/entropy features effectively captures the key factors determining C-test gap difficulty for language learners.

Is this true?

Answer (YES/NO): NO